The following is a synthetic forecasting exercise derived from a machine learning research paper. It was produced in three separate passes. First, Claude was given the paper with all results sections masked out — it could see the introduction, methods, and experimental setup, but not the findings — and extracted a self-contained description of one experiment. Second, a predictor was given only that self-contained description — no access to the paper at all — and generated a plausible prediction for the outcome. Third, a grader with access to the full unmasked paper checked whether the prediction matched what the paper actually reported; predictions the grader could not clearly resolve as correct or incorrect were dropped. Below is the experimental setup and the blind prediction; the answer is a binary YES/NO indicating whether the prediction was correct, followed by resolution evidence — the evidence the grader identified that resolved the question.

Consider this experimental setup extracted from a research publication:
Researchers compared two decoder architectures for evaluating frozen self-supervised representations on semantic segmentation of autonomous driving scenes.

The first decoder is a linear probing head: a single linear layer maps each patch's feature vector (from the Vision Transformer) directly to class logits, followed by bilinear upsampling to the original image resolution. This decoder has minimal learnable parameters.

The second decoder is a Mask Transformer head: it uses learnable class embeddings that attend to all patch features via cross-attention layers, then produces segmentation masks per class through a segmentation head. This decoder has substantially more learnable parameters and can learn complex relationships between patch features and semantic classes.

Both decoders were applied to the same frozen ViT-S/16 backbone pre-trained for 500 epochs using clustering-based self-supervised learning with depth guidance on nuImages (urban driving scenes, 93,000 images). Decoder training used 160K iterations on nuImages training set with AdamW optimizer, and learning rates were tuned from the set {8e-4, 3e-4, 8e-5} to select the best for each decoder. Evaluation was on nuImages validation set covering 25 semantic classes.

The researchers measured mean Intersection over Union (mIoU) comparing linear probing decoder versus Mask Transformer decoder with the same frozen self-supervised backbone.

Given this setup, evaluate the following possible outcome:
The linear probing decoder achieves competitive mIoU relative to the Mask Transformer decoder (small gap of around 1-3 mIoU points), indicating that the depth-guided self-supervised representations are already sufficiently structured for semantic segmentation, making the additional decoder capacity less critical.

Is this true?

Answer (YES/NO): NO